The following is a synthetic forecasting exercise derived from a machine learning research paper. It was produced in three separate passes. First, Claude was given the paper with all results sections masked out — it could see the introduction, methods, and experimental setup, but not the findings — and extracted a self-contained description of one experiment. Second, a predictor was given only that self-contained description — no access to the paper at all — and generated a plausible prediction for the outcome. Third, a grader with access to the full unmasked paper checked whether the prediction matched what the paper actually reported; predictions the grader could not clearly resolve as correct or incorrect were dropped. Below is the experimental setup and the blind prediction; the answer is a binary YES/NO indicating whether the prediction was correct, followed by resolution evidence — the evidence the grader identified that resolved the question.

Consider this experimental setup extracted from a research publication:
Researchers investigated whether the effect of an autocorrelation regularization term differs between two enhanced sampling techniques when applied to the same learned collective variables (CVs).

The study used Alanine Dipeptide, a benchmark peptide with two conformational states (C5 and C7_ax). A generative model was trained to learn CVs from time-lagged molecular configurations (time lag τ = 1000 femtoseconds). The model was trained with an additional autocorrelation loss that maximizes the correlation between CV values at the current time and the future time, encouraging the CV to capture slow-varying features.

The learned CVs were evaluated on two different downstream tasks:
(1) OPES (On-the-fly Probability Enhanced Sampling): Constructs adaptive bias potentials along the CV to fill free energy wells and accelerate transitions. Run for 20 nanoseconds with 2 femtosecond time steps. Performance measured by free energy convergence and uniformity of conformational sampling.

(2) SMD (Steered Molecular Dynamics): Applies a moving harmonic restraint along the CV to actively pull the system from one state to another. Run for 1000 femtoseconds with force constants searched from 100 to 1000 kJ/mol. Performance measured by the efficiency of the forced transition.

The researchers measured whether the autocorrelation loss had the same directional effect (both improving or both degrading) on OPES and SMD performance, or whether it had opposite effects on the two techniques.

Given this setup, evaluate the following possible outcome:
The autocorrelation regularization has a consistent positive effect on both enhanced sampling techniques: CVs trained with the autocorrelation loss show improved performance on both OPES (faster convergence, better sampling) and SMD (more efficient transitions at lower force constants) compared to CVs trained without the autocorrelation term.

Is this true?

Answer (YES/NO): NO